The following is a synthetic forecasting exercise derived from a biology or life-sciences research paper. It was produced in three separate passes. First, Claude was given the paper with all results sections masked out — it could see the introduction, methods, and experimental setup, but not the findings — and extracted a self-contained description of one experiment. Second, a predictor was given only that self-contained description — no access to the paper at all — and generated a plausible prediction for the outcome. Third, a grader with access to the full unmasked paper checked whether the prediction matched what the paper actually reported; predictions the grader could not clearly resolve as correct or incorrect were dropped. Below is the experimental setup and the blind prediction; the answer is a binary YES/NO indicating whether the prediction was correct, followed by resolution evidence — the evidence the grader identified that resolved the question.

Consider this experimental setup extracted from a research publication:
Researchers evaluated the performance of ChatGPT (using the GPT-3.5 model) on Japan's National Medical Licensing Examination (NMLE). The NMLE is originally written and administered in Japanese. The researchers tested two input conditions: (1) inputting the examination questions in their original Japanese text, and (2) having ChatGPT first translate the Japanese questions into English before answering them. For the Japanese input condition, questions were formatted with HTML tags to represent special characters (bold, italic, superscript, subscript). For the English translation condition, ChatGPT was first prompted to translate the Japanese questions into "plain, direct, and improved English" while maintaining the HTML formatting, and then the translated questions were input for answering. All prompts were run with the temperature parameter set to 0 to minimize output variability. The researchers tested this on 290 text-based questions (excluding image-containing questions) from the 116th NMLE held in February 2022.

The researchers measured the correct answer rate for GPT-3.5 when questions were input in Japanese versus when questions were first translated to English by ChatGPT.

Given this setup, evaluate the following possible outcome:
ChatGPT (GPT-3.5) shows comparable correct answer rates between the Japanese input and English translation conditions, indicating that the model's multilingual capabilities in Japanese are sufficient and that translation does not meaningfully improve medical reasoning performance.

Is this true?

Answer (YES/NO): NO